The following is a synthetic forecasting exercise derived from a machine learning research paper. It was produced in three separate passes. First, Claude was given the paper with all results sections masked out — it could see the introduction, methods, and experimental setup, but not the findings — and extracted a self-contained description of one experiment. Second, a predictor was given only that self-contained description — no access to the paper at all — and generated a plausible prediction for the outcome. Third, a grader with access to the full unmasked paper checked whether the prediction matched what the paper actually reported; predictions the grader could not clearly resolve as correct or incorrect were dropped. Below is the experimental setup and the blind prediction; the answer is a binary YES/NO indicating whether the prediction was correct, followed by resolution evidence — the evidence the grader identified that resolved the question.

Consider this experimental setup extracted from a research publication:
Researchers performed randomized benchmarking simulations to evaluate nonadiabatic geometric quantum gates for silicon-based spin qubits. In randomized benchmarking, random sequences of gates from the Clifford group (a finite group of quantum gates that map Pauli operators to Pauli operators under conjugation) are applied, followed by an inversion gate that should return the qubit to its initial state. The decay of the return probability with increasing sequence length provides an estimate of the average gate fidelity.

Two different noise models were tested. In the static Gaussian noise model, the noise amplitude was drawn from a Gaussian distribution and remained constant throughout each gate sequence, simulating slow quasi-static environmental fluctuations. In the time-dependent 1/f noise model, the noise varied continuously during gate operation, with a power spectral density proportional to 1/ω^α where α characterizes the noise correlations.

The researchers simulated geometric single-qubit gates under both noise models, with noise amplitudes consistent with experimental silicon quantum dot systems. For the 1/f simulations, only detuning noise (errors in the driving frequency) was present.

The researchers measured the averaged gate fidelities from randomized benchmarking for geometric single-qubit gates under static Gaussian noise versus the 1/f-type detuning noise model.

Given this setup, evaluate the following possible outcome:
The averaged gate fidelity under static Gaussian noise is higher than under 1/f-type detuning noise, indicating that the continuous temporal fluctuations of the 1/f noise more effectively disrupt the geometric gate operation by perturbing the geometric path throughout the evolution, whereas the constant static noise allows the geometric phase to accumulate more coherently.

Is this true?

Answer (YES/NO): NO